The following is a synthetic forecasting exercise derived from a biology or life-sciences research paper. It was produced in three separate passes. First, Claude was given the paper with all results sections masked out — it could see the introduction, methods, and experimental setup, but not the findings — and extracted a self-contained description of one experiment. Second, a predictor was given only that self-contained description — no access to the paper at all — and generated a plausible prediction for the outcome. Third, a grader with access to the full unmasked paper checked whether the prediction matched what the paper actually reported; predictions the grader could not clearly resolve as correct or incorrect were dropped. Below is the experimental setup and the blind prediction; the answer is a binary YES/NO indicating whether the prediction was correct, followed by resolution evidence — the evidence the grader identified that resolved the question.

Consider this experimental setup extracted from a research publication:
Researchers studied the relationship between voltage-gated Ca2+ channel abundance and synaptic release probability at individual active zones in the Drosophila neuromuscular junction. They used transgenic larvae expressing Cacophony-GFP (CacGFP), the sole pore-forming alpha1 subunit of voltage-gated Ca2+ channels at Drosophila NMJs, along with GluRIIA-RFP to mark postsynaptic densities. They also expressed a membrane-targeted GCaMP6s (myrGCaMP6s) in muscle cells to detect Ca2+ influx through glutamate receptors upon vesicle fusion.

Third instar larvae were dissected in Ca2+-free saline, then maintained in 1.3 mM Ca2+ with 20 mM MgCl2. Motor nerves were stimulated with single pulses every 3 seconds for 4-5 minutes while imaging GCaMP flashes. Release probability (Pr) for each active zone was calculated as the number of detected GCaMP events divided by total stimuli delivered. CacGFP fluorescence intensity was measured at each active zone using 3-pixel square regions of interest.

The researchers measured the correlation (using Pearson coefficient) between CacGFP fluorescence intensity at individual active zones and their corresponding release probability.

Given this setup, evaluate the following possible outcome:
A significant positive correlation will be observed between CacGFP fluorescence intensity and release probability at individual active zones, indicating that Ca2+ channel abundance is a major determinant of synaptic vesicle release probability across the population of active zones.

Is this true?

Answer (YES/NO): YES